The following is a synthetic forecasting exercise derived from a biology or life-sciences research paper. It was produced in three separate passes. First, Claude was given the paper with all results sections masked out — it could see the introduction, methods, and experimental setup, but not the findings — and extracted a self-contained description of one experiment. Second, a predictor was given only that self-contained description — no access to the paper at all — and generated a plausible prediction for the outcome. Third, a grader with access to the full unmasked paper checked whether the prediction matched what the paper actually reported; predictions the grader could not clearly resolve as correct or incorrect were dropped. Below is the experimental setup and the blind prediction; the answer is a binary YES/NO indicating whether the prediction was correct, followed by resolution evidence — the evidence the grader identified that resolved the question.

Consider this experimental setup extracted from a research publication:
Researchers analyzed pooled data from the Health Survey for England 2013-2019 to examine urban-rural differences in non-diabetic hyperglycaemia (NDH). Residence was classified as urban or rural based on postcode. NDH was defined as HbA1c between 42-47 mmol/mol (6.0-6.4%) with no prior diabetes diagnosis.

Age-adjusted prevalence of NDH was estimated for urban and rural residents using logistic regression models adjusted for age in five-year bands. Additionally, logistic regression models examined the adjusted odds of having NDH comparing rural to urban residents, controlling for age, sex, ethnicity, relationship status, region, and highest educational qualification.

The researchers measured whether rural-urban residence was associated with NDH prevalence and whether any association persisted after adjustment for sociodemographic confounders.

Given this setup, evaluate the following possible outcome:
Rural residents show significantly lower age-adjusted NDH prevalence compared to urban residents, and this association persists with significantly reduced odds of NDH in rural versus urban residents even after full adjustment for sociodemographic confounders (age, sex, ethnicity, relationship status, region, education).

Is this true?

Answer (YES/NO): NO